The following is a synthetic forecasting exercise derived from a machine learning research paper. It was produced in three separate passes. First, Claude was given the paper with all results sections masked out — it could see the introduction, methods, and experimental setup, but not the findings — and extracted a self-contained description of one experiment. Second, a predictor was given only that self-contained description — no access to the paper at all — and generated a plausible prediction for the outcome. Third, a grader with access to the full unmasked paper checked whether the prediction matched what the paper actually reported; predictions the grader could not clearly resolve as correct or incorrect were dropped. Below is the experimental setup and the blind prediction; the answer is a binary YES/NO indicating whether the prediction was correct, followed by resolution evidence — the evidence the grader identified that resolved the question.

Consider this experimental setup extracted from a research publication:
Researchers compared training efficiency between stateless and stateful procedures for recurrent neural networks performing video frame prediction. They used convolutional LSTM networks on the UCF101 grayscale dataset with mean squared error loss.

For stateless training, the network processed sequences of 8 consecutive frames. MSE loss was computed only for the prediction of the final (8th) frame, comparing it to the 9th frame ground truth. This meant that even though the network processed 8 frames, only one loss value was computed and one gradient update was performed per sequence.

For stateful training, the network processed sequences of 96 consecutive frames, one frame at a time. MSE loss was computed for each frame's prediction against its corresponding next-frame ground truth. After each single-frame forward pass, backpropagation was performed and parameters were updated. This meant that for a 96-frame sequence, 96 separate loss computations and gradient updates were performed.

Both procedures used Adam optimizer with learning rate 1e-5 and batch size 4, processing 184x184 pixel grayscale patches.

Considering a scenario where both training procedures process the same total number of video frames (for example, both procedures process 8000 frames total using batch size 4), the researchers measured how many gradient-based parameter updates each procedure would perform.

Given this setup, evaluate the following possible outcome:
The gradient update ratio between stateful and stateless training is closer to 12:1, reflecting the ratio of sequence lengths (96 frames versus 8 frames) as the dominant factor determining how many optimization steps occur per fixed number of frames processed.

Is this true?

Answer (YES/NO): NO